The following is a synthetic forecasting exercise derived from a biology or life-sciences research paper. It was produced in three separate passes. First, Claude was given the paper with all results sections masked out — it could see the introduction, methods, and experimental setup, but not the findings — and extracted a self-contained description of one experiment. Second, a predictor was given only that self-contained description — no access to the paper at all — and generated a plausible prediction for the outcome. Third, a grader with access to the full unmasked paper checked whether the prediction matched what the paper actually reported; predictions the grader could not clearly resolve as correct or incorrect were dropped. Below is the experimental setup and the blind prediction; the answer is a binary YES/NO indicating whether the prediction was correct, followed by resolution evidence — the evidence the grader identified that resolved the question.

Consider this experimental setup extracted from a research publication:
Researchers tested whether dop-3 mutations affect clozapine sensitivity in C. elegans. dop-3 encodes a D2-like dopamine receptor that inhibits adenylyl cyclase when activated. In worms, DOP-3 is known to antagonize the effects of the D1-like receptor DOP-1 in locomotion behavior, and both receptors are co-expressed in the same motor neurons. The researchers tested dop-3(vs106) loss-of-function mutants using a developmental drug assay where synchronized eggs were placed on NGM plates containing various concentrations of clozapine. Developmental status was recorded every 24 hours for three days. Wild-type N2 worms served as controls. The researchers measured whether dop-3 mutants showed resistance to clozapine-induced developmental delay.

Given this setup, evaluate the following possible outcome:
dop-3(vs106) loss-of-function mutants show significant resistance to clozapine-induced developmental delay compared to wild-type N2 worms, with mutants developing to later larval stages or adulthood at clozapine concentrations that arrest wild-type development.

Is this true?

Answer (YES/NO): NO